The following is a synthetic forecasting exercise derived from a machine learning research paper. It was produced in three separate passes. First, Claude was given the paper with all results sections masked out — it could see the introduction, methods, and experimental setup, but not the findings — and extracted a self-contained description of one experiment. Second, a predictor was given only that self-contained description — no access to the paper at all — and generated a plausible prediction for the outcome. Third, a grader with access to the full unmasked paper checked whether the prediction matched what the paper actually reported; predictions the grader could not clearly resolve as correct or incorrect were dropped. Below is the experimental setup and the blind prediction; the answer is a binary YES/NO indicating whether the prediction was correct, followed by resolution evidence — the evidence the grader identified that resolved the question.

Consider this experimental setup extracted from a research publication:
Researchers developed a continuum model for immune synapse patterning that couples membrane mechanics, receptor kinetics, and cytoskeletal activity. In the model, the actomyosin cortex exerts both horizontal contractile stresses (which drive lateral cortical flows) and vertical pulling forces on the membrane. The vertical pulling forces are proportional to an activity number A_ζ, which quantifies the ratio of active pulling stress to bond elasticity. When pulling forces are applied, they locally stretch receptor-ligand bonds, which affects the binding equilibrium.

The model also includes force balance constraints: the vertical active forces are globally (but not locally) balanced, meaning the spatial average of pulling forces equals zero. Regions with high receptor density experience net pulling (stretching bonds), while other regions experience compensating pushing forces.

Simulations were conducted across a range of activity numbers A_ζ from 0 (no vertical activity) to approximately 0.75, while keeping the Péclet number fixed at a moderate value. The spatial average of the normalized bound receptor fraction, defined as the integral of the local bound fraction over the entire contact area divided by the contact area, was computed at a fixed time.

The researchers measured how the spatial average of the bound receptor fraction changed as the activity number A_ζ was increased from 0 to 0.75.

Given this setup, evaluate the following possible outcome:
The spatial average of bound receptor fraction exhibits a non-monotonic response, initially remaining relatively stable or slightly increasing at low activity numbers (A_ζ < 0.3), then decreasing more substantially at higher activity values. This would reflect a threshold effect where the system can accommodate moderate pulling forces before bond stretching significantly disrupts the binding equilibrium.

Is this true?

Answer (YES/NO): NO